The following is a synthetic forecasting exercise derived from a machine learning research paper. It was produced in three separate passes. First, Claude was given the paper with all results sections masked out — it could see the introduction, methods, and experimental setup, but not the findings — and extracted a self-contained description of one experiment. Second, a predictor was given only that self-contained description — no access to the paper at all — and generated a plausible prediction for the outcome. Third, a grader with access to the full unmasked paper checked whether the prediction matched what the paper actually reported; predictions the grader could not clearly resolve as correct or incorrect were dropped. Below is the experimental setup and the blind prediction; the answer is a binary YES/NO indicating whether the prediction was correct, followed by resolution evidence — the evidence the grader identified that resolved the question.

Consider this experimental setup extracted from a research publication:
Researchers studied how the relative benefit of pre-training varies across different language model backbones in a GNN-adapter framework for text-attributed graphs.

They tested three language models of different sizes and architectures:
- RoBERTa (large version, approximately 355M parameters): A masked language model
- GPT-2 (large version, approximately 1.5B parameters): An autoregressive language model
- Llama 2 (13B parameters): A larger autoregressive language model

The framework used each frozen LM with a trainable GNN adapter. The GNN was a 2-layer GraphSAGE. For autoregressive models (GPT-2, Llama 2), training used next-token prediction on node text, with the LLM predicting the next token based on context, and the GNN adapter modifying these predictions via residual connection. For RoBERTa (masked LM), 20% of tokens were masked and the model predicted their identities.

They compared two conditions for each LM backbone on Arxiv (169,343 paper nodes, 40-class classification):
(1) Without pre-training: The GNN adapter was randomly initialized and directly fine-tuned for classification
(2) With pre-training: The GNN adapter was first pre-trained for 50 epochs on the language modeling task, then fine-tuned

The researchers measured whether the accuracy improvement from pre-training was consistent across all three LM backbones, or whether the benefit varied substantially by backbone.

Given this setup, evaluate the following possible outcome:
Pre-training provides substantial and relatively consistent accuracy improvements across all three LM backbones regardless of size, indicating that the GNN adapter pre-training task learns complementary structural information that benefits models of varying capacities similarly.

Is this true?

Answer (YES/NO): NO